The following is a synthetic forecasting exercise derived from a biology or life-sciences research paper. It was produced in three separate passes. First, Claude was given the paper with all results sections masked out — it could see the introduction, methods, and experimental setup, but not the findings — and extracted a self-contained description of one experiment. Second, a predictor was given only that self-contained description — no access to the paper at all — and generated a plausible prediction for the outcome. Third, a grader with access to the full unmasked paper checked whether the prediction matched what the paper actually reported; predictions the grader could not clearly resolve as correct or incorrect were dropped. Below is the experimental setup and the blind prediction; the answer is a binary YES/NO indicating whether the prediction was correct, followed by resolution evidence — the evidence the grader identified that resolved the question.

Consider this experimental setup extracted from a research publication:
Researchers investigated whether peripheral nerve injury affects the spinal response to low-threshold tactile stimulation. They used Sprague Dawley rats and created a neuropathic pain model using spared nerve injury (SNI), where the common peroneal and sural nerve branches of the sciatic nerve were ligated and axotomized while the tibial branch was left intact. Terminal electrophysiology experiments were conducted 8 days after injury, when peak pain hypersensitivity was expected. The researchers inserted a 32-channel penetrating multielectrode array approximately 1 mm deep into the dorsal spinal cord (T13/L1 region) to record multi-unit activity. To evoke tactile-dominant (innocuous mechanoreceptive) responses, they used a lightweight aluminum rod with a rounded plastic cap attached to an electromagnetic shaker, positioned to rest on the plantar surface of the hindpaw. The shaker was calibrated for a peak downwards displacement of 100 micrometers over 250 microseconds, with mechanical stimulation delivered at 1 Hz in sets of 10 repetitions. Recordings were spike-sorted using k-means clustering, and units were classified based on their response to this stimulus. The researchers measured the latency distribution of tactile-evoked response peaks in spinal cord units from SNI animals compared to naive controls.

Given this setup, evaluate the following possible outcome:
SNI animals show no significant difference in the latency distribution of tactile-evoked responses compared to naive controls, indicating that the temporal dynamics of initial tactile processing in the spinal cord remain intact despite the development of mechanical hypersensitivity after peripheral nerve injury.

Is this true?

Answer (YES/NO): NO